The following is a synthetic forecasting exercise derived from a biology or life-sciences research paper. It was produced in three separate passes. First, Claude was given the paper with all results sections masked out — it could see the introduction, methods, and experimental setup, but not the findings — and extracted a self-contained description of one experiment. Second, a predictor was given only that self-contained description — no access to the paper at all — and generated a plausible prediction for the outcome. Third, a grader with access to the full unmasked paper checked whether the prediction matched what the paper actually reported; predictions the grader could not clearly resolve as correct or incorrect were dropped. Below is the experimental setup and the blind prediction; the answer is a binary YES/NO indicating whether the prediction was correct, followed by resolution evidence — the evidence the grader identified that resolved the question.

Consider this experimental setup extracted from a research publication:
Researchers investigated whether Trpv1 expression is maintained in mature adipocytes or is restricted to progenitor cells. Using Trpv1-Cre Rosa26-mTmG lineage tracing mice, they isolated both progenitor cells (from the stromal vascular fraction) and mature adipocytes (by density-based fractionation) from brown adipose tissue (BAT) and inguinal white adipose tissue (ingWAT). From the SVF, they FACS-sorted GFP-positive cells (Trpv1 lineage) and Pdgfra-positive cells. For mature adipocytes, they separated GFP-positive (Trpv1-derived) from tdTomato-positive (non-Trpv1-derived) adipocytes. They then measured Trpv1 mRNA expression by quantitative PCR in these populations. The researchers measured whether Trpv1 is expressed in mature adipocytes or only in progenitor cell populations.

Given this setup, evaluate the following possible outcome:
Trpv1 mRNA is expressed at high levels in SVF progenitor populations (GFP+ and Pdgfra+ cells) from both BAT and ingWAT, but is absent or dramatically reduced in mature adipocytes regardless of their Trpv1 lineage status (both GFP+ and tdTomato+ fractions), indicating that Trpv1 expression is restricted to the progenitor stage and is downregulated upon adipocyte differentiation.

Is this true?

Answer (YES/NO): NO